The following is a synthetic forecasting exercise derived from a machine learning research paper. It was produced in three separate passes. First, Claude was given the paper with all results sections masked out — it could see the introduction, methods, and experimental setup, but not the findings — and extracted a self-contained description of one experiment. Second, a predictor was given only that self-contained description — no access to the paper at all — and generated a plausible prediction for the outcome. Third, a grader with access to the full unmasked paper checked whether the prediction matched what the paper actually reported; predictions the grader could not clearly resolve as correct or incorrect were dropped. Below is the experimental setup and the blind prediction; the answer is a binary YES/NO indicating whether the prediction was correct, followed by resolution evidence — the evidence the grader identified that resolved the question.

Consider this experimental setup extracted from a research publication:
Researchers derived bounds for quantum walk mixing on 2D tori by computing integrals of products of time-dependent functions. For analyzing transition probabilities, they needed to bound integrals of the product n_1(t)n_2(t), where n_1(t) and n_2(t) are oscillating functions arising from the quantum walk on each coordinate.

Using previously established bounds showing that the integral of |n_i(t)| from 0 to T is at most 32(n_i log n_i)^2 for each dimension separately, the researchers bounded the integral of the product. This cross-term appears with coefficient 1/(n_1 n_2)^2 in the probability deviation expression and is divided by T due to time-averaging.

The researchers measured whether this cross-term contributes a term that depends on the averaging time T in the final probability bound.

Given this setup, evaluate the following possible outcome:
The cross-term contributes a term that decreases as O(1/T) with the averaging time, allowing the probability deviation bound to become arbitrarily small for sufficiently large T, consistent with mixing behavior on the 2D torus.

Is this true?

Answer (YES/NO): YES